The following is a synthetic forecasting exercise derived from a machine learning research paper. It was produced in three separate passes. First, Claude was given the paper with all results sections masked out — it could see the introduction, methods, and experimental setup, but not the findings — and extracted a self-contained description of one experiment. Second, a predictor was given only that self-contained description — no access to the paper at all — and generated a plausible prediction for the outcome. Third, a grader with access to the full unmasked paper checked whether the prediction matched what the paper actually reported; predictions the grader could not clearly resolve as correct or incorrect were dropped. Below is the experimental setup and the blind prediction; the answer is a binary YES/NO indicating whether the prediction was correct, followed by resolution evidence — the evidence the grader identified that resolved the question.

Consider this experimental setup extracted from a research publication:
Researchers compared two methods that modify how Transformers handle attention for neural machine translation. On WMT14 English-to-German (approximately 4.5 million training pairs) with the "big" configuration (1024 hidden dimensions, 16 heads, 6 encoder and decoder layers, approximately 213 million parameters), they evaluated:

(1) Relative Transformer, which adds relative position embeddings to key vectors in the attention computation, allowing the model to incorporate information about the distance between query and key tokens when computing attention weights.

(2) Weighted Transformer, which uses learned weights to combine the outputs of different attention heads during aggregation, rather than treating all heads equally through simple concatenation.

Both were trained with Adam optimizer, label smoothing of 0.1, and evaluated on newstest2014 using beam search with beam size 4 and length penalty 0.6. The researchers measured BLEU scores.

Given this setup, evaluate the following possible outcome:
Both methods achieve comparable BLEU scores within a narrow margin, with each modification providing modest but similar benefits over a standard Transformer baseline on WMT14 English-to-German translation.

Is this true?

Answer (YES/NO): NO